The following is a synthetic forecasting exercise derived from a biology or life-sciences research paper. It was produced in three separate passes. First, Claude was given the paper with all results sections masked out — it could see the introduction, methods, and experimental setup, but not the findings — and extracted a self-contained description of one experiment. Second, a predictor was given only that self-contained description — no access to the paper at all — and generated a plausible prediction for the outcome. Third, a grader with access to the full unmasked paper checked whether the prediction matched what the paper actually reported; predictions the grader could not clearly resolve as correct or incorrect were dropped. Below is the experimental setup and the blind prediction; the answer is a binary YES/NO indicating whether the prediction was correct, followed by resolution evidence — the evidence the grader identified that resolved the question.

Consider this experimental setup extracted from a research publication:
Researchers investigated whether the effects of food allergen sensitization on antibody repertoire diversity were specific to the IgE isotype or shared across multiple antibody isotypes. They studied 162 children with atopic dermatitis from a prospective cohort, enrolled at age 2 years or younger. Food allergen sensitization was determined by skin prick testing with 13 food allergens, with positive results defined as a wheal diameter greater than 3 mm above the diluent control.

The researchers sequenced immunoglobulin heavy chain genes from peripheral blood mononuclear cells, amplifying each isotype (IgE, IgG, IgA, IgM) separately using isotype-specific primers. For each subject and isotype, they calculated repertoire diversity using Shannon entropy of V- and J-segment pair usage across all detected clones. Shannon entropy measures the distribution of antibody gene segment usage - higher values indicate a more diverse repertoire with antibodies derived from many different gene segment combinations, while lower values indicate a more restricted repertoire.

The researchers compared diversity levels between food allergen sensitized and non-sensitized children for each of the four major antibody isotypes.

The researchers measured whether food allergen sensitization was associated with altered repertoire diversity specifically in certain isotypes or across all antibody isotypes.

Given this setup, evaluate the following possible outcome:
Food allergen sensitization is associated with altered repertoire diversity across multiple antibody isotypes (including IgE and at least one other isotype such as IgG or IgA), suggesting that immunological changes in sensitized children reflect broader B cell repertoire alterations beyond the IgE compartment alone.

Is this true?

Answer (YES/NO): YES